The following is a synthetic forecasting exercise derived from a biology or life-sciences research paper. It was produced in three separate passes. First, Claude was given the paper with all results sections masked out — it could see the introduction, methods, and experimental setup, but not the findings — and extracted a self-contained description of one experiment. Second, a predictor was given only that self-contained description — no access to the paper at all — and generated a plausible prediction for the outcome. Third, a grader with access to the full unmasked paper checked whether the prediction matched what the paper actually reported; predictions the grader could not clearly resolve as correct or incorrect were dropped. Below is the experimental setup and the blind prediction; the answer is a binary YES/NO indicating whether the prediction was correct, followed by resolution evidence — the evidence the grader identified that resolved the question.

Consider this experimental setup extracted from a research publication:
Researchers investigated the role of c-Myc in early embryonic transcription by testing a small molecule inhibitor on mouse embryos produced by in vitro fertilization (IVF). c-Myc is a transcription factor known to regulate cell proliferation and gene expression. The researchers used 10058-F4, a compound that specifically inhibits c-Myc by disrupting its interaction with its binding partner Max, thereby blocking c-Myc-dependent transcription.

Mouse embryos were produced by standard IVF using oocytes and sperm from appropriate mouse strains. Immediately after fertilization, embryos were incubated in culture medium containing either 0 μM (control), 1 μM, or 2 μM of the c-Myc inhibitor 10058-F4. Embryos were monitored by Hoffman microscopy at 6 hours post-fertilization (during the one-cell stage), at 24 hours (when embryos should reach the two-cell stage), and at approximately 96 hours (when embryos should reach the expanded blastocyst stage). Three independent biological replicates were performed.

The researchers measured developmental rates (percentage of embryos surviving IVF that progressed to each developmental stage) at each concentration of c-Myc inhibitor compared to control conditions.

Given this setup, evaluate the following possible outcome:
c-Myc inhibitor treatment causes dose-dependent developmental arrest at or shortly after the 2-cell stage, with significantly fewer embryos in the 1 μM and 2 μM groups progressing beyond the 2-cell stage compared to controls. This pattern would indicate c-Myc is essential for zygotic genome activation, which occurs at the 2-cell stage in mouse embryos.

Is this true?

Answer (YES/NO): NO